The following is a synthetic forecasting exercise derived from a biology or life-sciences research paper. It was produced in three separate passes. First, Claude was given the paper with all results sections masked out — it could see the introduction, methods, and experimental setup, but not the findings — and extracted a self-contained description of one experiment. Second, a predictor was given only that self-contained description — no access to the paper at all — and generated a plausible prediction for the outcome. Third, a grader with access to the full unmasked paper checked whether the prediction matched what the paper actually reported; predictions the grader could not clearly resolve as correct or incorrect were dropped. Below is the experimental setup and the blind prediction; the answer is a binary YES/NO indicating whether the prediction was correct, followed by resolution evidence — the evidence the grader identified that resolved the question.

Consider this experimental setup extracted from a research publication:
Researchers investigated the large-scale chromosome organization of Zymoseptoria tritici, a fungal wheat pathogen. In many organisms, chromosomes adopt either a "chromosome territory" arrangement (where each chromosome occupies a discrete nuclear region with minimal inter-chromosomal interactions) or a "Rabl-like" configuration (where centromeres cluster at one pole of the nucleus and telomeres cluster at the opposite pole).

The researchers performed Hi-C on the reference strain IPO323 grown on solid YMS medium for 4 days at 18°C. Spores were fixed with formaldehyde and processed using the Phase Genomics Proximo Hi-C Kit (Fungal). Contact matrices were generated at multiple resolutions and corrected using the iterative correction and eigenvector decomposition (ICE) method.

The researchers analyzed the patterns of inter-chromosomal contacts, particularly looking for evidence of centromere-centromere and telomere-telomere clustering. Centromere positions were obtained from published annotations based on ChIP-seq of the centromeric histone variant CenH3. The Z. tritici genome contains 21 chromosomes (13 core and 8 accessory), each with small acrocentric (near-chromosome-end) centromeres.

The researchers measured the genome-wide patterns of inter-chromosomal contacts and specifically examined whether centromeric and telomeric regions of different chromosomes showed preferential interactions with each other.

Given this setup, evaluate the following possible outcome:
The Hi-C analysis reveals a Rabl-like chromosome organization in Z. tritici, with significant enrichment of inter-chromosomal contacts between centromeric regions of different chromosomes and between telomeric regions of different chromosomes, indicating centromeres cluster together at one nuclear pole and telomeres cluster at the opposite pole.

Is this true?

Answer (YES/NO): NO